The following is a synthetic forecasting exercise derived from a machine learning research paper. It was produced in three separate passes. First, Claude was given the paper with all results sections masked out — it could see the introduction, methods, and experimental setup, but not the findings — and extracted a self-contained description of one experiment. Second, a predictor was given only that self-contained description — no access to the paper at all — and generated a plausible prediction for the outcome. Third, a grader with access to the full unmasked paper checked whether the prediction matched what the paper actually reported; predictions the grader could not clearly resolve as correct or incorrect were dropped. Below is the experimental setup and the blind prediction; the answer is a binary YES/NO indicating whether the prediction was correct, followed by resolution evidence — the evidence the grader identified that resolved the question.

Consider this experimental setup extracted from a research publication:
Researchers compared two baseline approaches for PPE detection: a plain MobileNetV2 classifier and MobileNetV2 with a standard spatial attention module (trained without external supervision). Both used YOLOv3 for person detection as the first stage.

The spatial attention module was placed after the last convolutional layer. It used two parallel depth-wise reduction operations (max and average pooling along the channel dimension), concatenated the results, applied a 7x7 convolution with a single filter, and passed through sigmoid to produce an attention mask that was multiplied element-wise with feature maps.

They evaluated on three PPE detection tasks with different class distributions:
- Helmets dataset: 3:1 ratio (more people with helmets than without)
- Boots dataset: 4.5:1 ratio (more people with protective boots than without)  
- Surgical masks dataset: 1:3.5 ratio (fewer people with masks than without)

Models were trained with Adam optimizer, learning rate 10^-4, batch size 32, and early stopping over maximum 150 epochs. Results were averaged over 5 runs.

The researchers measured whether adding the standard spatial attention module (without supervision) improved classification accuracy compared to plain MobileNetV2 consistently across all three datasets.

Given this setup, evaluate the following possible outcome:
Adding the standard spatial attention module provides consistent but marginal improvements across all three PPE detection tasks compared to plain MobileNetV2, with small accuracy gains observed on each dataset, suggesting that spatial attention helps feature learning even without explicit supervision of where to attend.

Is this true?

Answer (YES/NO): NO